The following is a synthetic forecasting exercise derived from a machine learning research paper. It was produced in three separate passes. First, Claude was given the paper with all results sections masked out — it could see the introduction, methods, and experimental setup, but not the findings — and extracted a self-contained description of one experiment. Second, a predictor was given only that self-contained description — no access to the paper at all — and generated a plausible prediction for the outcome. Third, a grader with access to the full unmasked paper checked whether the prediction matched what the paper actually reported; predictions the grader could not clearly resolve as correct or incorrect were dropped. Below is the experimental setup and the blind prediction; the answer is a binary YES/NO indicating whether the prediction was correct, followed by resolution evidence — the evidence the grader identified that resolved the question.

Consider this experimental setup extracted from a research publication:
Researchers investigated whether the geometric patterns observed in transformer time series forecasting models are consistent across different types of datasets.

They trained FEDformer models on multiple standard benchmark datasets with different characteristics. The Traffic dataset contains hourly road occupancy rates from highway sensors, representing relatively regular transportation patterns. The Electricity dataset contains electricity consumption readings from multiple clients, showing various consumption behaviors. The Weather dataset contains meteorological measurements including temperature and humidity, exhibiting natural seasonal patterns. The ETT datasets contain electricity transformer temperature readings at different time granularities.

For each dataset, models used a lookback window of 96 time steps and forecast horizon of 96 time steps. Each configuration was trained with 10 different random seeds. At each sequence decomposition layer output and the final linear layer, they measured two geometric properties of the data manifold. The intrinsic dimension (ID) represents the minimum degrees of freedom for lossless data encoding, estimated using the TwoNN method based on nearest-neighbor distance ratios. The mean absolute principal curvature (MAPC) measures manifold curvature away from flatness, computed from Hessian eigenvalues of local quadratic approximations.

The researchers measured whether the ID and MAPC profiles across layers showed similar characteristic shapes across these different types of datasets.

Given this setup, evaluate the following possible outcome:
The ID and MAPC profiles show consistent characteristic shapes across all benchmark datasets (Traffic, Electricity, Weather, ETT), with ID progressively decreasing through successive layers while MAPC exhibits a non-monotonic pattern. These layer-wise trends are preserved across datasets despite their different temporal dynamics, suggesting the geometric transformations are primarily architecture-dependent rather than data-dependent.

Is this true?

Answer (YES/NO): NO